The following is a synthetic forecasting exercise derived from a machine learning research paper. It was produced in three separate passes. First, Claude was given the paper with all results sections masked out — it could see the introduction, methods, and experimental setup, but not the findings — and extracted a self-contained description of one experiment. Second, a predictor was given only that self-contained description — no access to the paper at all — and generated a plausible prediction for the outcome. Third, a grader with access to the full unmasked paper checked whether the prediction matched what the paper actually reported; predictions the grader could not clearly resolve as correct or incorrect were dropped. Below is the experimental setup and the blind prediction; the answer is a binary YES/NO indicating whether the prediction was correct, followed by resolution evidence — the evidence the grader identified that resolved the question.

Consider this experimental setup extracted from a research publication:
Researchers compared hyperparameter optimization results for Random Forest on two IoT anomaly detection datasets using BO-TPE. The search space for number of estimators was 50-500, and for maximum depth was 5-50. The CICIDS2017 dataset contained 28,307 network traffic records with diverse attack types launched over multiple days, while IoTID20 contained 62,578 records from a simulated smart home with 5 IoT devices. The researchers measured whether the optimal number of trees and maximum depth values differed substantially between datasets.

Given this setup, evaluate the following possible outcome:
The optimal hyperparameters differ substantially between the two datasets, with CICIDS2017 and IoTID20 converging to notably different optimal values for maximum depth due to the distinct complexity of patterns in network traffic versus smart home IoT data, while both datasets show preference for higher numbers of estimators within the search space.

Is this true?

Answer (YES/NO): NO